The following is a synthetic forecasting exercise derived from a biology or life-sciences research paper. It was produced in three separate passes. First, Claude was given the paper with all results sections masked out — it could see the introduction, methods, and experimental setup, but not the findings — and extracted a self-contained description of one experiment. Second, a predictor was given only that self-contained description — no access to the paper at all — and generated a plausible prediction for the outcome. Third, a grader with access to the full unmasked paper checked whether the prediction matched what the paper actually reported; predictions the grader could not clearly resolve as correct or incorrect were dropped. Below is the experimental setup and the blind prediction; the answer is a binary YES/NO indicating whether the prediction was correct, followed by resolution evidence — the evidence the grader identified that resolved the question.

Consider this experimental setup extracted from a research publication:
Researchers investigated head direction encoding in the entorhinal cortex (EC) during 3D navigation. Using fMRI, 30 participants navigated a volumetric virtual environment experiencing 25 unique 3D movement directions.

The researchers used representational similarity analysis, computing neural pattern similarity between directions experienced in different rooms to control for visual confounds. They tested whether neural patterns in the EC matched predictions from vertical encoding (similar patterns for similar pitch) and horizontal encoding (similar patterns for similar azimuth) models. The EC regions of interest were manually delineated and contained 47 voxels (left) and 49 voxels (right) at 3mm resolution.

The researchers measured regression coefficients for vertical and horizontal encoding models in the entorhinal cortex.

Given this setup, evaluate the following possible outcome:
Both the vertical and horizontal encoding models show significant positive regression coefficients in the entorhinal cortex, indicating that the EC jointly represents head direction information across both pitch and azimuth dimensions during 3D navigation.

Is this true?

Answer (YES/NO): NO